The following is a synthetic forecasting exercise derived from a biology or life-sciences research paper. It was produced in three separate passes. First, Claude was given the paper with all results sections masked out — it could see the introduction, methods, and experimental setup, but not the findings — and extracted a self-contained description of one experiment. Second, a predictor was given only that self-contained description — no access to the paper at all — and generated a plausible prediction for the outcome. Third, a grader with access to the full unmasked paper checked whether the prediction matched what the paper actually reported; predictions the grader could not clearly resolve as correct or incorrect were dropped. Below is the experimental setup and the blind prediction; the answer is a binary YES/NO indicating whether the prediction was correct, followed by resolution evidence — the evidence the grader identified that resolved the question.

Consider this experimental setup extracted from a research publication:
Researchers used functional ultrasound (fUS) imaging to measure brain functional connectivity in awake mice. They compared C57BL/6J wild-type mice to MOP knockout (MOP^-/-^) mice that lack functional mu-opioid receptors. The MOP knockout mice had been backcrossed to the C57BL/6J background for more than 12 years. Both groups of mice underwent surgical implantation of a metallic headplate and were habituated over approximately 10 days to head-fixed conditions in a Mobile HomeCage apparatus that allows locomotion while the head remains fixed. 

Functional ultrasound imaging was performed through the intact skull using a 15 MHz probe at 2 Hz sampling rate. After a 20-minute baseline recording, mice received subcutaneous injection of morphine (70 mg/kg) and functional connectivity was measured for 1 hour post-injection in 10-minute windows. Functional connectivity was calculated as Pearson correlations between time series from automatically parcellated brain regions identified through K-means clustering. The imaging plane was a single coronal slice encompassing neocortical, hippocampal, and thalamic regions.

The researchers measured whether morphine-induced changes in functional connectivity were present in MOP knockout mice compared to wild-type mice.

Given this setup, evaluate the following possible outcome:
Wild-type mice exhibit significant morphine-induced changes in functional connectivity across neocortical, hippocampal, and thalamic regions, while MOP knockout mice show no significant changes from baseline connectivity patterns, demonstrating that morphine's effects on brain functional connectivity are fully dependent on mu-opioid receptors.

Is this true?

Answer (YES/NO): YES